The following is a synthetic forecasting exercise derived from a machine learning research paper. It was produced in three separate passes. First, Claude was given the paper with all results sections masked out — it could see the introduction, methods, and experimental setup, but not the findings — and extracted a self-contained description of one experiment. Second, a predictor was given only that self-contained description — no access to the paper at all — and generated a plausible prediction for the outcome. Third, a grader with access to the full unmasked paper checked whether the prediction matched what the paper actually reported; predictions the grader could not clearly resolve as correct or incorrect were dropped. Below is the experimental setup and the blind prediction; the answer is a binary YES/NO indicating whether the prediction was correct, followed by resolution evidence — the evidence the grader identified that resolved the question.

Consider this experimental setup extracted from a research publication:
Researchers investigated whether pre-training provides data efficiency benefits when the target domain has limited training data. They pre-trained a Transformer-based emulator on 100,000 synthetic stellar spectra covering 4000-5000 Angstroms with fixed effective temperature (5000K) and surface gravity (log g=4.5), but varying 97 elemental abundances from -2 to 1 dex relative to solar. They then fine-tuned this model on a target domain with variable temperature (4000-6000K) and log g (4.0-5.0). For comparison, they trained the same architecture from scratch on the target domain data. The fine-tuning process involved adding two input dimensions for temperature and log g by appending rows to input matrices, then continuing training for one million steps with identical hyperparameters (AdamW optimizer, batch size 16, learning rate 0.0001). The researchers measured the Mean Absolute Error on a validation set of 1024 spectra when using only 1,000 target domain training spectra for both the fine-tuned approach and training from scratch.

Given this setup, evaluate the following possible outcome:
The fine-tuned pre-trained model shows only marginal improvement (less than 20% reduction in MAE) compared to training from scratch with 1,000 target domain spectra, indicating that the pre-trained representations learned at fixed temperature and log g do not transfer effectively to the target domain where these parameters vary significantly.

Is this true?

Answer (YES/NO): NO